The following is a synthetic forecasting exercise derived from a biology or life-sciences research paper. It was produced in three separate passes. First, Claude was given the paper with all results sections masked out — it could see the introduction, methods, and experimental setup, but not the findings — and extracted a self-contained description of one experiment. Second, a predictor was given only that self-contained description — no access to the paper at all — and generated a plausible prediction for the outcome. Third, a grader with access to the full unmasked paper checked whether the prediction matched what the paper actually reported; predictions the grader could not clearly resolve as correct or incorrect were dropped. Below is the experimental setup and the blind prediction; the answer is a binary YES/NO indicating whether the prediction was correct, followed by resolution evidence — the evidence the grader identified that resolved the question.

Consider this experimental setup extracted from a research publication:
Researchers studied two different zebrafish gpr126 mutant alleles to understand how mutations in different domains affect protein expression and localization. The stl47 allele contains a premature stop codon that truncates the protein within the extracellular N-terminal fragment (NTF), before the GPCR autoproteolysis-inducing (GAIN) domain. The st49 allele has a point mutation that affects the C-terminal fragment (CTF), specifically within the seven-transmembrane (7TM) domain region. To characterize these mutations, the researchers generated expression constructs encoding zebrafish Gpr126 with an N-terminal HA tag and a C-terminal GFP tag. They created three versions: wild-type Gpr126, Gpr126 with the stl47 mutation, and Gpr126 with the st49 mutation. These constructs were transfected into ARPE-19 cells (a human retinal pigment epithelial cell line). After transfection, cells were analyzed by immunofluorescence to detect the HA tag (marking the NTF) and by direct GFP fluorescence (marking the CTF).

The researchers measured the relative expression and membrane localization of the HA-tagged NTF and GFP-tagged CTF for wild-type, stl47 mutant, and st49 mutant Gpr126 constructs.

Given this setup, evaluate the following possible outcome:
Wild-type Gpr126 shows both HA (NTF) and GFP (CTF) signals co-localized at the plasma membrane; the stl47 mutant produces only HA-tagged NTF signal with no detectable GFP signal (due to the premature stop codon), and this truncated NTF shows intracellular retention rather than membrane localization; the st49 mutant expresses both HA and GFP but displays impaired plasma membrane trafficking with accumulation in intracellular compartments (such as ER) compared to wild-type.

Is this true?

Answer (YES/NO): NO